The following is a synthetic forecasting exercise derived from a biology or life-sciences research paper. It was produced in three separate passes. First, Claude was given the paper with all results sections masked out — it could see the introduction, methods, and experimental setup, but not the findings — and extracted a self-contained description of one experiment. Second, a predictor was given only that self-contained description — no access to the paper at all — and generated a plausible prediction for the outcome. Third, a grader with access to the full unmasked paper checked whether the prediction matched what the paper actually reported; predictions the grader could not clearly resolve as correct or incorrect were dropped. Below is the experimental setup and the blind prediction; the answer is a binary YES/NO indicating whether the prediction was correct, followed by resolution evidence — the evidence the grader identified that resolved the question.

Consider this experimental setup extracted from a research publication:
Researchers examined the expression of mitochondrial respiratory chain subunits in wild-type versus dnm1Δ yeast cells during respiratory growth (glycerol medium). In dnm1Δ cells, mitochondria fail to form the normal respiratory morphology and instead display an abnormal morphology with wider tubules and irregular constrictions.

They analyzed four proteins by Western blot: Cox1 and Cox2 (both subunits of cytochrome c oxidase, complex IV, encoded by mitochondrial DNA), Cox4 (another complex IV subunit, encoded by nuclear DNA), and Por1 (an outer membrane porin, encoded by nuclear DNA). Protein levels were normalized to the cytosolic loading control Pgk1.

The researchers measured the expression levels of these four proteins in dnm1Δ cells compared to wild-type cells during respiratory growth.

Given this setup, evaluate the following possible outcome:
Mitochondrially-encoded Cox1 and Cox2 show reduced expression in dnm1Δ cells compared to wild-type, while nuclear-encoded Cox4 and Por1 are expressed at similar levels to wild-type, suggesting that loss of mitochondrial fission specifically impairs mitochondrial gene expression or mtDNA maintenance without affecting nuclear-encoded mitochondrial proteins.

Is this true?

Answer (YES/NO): YES